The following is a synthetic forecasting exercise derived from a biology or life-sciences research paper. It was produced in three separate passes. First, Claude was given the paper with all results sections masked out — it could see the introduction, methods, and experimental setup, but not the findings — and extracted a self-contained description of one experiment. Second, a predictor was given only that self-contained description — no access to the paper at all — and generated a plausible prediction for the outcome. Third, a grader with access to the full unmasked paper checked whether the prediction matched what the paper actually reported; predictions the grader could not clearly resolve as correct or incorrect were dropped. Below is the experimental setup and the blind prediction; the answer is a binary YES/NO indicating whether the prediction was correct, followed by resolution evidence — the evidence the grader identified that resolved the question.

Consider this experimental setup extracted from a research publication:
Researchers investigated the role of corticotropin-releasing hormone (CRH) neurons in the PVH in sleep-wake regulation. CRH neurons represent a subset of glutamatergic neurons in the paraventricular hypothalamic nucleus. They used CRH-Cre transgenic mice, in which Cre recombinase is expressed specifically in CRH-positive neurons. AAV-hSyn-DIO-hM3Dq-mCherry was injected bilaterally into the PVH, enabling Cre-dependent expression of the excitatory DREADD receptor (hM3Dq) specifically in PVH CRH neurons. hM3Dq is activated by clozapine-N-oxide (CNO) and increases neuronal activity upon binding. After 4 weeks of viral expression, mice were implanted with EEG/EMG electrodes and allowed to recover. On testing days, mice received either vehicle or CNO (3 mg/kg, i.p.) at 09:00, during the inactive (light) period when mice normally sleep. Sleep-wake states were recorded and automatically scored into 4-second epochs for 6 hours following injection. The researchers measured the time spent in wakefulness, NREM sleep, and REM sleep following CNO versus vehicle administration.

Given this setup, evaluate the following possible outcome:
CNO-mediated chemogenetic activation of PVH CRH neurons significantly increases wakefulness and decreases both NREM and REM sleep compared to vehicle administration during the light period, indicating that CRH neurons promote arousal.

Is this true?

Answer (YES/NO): NO